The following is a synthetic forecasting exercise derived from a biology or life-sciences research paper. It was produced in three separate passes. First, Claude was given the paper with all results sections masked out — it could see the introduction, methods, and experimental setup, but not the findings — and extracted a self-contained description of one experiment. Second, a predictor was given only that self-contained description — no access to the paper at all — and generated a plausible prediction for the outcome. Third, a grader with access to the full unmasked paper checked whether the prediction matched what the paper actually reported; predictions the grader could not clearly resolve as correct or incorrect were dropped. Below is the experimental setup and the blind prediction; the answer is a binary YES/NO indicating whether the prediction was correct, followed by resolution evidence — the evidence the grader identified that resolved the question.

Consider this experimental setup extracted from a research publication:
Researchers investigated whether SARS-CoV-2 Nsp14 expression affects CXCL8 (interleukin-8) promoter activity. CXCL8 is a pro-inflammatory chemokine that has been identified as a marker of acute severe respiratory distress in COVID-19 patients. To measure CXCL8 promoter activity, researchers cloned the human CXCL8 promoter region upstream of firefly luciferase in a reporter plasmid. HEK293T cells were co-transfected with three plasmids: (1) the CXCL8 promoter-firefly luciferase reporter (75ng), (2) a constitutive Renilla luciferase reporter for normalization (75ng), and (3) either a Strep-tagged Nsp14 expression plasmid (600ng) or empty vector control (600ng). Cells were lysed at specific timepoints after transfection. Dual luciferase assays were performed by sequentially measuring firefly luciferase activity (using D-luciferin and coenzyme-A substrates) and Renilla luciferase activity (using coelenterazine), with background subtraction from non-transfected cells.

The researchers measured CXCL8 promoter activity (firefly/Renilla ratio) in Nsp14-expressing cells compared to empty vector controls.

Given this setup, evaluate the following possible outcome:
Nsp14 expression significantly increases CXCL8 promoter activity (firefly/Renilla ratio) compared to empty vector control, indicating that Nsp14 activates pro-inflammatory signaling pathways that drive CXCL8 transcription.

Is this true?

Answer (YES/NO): YES